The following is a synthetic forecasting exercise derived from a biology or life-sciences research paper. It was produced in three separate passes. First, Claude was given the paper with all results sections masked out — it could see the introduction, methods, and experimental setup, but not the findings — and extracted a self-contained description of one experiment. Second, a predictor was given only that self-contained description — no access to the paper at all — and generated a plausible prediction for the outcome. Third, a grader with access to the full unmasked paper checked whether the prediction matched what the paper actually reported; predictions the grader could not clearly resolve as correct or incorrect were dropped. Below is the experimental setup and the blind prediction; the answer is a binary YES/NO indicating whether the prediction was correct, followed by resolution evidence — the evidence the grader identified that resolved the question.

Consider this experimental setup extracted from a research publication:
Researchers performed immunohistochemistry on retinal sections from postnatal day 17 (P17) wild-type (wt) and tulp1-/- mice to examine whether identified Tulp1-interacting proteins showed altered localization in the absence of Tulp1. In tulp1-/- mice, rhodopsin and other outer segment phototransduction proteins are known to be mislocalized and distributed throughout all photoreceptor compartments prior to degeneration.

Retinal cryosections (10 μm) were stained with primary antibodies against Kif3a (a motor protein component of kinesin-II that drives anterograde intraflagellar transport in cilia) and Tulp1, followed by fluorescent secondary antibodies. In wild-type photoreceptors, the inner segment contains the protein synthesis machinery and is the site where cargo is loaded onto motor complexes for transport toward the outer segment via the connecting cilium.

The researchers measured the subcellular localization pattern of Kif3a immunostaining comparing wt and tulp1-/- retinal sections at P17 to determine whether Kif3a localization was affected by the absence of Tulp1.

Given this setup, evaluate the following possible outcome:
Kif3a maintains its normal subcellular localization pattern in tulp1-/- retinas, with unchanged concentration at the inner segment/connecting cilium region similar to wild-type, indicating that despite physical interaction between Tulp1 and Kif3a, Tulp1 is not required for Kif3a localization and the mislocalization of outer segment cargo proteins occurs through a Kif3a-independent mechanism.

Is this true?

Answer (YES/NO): YES